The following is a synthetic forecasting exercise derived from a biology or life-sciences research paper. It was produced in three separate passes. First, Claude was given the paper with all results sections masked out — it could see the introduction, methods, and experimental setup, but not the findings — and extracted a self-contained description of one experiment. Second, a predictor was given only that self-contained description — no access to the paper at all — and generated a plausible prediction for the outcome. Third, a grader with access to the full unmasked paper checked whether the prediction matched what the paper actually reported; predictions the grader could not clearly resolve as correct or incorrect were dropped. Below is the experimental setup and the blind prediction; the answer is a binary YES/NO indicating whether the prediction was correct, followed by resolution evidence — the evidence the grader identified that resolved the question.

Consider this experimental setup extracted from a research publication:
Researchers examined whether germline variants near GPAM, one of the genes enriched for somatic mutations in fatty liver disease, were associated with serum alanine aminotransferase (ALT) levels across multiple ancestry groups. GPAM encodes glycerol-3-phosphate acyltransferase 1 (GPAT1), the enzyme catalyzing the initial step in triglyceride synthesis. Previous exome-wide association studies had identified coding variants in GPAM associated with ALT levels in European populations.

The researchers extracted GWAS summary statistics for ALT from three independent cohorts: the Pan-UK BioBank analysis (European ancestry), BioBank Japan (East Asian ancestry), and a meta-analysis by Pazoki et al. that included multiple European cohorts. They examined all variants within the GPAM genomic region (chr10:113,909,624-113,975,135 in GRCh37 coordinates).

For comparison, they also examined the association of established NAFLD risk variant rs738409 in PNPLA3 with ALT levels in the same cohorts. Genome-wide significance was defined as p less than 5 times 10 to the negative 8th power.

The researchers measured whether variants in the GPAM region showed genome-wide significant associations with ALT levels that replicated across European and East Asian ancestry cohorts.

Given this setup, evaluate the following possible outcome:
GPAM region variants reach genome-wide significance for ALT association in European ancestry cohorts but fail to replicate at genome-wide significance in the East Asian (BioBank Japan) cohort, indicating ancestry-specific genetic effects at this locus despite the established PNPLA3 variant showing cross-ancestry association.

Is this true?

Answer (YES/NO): NO